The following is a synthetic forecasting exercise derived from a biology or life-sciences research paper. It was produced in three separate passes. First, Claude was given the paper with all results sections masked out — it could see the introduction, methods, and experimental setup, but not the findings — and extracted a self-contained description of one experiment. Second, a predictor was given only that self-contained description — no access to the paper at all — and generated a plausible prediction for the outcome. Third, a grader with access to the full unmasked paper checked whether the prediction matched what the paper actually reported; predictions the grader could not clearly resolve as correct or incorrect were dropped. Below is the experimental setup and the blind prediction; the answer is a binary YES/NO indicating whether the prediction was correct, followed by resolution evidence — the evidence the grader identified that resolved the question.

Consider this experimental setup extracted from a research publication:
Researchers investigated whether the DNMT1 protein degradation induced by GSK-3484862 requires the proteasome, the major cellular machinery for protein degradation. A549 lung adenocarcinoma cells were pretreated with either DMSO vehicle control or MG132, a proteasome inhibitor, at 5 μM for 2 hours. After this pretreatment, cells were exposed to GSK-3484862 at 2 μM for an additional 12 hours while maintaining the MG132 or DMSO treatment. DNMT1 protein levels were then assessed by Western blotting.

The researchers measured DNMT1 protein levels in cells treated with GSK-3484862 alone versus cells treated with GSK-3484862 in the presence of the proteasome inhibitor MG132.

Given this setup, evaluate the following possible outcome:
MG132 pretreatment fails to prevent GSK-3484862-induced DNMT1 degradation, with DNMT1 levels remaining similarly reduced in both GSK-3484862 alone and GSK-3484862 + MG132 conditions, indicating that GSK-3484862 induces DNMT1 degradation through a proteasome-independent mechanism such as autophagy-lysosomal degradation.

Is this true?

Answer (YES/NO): NO